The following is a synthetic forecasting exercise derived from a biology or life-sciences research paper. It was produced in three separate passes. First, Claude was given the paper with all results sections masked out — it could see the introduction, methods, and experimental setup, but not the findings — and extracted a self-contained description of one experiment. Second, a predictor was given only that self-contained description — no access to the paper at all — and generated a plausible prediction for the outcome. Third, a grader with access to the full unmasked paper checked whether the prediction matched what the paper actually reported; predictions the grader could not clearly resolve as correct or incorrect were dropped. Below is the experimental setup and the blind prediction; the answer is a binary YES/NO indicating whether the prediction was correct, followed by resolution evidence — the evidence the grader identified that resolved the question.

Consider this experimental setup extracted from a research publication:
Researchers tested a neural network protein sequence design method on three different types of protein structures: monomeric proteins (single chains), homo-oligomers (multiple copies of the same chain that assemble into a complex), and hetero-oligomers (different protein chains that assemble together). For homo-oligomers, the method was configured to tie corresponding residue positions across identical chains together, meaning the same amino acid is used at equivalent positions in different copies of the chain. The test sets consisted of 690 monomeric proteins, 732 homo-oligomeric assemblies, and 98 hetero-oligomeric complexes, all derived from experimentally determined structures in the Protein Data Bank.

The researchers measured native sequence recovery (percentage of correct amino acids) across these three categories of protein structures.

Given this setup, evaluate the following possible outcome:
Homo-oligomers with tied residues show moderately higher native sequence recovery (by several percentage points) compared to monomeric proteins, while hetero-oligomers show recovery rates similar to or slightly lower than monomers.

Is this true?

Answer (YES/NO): YES